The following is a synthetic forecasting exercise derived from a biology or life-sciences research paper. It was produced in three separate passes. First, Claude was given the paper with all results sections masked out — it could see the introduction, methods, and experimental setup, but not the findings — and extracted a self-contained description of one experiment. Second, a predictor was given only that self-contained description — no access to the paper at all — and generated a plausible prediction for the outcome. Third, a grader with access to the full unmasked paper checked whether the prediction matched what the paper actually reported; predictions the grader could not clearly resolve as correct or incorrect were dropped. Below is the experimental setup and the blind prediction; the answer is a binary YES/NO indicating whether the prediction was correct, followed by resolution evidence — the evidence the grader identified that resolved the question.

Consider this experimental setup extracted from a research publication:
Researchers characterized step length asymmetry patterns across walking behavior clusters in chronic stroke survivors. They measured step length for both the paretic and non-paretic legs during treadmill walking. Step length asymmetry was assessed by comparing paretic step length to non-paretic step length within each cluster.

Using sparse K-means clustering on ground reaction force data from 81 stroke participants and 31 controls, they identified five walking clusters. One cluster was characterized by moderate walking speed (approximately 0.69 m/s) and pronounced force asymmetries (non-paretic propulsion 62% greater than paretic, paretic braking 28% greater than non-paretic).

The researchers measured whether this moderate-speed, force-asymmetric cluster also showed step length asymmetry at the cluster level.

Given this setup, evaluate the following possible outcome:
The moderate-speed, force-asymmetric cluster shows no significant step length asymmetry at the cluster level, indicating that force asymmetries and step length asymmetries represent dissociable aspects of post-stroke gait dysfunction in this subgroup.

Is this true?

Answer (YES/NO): NO